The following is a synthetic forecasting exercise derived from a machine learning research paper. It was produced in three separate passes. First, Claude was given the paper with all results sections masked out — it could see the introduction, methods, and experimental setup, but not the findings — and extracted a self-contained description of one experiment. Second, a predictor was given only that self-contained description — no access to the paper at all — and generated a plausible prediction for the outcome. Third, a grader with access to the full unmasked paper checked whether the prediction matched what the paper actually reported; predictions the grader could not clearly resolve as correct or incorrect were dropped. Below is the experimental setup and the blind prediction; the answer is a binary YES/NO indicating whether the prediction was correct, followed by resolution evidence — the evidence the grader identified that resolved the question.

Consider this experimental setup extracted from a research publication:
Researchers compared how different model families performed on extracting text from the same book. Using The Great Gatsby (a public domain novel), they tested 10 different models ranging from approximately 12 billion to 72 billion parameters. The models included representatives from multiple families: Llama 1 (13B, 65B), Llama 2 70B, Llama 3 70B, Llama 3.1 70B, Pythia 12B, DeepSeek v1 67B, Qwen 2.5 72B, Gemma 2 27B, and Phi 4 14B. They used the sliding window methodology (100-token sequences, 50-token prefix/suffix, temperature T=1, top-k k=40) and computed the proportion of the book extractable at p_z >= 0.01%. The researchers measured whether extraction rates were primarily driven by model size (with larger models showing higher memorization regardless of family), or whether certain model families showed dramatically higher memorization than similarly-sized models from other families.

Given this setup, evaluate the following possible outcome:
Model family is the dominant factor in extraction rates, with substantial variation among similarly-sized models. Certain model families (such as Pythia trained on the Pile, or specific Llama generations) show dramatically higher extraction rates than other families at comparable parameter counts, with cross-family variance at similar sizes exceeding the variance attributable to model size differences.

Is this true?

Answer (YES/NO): YES